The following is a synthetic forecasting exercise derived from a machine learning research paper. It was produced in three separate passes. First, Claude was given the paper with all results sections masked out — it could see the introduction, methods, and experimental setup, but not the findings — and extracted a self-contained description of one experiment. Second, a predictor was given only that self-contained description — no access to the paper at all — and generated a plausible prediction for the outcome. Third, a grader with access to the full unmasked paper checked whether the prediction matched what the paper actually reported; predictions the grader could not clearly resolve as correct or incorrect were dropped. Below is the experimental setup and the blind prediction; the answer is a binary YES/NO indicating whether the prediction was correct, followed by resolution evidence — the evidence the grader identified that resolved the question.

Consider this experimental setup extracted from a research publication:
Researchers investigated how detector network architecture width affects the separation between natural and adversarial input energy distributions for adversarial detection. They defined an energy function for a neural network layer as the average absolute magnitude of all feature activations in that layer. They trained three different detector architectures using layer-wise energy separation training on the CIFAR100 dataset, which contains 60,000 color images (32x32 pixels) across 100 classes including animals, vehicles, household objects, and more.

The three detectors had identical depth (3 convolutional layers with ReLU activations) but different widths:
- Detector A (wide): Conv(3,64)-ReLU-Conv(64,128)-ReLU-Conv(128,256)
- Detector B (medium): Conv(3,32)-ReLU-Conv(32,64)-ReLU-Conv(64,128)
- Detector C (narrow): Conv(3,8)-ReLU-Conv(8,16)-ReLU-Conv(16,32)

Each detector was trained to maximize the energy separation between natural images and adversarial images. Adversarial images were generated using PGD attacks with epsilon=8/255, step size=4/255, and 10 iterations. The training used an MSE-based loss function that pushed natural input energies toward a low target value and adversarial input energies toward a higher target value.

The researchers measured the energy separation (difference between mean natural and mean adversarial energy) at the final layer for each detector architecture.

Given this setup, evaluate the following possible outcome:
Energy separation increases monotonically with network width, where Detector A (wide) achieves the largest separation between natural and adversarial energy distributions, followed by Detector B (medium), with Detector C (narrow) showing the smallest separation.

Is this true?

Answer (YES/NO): NO